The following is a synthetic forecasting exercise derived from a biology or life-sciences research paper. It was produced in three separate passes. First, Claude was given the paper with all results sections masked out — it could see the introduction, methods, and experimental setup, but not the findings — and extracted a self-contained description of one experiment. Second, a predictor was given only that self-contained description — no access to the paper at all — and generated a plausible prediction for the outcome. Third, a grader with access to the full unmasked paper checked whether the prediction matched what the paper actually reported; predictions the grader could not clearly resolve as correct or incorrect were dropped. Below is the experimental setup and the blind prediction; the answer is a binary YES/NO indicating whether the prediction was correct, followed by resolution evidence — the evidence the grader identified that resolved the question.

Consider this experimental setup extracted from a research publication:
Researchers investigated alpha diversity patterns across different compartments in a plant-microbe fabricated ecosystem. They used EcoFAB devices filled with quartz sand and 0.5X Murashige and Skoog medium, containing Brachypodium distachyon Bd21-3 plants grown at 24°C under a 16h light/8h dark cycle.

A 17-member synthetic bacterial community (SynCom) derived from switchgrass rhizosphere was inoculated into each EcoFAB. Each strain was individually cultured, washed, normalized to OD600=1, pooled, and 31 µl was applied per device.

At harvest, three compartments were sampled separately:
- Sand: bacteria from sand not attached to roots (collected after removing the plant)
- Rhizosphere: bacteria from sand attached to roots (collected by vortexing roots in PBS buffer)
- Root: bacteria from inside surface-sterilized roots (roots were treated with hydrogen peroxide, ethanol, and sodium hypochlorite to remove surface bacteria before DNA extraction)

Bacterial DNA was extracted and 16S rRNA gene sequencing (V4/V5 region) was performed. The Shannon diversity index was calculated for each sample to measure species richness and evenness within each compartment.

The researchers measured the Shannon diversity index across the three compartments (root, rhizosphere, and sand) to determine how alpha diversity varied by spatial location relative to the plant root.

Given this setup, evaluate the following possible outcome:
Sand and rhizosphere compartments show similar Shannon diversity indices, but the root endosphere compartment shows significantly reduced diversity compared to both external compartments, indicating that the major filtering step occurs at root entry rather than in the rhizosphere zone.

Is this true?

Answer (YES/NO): YES